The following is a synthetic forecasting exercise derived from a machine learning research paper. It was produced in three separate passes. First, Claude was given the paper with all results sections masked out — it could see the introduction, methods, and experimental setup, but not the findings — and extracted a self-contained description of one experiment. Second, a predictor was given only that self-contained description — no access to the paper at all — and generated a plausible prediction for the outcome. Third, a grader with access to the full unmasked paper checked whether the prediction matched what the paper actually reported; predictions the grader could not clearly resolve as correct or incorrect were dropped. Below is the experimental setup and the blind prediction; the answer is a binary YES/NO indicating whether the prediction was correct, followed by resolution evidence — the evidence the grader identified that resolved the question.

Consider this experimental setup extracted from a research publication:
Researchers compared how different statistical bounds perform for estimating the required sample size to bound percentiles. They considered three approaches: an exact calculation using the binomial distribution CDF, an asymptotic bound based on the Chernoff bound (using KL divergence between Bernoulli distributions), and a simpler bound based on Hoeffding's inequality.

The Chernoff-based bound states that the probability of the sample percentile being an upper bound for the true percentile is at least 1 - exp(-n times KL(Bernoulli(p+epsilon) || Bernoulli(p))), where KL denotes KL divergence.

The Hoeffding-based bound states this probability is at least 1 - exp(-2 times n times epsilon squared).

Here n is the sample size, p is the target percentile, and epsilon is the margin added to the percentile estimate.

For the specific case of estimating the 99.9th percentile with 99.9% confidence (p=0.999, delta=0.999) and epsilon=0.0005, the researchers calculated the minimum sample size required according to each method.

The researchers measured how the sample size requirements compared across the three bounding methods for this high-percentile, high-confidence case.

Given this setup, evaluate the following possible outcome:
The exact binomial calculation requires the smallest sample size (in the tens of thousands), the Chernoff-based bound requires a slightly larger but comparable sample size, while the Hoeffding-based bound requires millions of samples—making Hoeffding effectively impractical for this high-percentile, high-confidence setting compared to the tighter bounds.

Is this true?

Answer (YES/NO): YES